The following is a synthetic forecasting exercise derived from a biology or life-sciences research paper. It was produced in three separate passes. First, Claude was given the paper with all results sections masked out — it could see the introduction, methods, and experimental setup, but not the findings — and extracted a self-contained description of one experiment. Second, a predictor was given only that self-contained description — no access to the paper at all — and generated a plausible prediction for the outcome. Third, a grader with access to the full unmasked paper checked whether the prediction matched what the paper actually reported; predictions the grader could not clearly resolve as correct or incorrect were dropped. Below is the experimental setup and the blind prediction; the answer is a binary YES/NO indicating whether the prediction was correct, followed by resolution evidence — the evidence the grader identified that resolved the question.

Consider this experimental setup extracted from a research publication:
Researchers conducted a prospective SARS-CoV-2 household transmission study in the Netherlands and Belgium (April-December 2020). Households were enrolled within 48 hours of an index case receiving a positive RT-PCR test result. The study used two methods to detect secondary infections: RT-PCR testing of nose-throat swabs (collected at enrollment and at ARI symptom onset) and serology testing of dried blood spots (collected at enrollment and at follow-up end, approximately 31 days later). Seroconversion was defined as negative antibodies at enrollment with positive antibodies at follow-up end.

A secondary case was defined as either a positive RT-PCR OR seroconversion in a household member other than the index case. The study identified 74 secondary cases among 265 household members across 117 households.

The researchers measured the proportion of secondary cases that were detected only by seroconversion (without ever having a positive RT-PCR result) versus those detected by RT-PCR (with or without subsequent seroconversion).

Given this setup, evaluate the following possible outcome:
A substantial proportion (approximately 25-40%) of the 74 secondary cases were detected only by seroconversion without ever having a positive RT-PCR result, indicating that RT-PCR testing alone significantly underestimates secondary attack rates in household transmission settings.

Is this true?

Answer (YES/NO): YES